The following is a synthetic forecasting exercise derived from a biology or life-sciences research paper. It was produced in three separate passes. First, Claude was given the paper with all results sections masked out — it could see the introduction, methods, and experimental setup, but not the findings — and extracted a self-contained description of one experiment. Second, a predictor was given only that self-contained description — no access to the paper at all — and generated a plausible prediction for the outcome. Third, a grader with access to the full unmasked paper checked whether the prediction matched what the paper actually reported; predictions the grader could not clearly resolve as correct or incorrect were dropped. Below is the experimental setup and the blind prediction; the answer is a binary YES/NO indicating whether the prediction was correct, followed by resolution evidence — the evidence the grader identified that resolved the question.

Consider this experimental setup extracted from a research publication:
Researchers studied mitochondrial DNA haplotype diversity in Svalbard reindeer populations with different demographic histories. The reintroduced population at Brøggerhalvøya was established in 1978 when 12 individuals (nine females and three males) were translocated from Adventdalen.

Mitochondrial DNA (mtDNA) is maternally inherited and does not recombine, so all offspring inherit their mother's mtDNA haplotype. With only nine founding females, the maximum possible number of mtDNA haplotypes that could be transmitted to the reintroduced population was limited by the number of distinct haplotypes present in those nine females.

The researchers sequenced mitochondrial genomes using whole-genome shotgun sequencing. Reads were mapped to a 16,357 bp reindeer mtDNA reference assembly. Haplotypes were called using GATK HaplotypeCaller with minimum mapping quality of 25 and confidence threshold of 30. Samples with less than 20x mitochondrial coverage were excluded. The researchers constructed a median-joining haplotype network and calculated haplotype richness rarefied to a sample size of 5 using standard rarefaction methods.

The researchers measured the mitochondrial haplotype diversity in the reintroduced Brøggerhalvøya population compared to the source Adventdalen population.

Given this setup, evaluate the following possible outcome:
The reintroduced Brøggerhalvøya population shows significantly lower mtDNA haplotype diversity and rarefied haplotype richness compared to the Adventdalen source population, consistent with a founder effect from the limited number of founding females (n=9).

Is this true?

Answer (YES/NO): NO